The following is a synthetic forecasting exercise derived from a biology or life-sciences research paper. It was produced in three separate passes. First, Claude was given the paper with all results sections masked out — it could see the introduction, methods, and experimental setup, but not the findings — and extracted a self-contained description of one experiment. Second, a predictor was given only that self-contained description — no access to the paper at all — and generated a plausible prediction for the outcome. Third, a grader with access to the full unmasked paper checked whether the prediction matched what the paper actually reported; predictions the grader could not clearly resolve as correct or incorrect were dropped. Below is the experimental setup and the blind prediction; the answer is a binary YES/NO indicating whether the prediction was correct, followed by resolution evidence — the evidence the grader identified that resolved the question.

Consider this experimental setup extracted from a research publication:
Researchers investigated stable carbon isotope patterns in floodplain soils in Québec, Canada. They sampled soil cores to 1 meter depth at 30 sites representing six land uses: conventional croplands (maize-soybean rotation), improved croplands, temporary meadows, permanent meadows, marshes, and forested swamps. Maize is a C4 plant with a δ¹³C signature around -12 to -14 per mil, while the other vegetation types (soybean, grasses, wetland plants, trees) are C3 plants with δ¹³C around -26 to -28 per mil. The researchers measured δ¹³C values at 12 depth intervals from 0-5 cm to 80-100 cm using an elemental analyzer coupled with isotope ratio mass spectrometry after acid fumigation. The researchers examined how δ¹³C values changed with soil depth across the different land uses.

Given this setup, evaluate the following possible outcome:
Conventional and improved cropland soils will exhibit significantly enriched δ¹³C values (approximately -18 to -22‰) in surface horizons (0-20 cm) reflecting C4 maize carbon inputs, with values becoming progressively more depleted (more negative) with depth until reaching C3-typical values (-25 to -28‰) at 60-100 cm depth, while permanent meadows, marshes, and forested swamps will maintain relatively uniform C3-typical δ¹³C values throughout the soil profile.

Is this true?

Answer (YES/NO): NO